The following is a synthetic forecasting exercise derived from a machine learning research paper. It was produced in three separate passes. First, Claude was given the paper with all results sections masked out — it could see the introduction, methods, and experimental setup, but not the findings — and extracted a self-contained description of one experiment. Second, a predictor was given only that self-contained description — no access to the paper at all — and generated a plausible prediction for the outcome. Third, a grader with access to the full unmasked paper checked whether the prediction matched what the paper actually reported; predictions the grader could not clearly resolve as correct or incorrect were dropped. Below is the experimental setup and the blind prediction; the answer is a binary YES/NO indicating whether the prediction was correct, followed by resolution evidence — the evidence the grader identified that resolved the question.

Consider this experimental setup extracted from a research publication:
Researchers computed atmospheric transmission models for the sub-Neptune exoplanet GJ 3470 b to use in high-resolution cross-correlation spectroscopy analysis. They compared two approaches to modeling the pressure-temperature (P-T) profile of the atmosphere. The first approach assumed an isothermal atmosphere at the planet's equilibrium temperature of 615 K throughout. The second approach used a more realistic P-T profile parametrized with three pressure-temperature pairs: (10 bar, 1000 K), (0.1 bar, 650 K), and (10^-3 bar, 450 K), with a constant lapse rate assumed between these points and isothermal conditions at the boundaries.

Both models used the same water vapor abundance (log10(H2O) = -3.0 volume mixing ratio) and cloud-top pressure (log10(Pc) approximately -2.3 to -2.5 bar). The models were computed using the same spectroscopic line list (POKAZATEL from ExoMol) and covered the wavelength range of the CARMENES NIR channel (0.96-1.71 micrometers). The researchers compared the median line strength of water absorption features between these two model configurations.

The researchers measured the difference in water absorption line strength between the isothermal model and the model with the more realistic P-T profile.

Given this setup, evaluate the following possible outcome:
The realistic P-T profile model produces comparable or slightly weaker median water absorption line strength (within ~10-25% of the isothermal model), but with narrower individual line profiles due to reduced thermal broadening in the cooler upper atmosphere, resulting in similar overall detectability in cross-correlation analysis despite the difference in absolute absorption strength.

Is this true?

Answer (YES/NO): NO